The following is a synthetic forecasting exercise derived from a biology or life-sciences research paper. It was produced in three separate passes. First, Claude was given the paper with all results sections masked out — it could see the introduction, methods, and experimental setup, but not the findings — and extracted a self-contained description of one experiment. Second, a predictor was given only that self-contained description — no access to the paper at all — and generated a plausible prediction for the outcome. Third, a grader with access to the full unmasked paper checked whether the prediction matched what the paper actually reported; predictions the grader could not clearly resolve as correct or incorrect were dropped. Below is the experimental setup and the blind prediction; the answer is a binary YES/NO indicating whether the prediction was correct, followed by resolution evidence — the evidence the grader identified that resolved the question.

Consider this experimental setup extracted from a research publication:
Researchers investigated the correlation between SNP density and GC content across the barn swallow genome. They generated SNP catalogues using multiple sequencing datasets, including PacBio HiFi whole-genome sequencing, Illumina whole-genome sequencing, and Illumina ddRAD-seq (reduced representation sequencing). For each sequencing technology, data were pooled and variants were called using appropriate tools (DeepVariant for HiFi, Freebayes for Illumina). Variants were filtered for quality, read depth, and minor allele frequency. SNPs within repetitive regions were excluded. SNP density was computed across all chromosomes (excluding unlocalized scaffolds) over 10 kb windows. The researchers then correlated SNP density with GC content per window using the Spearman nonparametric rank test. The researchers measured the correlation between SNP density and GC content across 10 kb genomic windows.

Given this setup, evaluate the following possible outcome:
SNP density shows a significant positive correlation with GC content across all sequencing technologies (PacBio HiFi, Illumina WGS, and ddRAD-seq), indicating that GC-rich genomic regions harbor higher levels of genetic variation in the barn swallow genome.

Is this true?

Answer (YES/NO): YES